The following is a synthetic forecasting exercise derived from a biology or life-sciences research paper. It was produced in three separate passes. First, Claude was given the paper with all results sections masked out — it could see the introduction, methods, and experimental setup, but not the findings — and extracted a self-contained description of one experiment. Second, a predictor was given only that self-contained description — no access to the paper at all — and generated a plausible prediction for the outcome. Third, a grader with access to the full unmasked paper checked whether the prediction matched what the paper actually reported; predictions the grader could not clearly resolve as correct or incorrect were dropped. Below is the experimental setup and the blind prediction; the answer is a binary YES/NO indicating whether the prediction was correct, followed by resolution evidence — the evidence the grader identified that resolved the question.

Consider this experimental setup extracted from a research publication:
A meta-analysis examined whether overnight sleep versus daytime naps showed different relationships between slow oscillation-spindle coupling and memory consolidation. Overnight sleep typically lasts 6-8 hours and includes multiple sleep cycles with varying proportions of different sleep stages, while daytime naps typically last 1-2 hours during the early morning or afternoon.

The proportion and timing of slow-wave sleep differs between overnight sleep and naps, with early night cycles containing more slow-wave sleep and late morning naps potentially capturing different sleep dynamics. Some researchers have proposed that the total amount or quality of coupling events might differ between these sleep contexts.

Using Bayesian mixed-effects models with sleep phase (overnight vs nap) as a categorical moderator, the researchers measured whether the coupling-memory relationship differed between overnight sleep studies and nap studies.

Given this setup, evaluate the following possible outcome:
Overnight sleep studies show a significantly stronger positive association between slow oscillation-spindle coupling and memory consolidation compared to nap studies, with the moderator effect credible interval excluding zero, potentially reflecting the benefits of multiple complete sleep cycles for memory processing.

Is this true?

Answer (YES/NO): NO